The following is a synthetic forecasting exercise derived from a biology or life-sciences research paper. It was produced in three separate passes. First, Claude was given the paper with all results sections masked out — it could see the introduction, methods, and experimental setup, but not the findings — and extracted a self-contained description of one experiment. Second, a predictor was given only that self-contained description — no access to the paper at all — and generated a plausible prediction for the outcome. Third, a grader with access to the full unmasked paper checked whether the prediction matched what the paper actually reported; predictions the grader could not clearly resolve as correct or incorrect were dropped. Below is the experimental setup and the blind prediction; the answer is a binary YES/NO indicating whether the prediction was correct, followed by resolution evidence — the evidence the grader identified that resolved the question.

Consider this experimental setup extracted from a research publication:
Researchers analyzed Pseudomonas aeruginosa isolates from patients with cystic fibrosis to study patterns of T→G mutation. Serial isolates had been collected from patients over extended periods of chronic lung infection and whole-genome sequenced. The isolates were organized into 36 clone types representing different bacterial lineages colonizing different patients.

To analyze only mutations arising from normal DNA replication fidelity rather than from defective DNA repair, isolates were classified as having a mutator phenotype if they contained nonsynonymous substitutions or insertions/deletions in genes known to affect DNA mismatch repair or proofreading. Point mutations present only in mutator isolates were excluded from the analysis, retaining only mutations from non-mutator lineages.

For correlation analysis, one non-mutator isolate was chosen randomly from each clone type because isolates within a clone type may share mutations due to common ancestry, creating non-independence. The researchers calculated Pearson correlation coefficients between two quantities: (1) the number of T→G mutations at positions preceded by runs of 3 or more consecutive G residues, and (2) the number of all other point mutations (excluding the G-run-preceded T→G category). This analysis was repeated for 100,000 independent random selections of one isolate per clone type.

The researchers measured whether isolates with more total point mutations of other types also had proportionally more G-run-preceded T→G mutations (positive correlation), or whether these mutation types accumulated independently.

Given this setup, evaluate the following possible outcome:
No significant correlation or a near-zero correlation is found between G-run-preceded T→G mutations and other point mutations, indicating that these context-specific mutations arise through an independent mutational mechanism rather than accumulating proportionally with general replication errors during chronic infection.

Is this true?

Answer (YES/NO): NO